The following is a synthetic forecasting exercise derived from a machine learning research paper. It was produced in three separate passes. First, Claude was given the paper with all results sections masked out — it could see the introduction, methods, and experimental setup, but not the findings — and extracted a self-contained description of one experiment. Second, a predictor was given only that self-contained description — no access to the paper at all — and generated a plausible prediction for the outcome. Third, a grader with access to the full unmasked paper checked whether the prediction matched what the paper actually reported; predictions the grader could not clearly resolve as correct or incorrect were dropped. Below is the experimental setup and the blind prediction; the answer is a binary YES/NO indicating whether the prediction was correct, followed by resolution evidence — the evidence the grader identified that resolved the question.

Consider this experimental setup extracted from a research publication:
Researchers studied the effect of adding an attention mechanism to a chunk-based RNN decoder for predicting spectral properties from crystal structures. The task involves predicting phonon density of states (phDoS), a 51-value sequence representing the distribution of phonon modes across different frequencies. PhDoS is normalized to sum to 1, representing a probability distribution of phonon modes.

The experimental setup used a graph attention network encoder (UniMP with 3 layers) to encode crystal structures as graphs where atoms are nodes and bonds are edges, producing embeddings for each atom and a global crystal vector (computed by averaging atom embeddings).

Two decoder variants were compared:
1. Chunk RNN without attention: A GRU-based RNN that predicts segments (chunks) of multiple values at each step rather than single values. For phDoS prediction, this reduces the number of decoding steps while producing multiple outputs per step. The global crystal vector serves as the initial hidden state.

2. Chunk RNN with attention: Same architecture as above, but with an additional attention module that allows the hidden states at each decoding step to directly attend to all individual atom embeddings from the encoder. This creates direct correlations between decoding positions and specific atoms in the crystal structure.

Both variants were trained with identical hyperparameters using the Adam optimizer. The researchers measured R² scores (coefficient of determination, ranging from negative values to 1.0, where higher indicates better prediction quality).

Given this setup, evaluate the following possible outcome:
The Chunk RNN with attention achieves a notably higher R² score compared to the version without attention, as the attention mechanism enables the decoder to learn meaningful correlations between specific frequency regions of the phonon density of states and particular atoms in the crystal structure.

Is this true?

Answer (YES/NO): NO